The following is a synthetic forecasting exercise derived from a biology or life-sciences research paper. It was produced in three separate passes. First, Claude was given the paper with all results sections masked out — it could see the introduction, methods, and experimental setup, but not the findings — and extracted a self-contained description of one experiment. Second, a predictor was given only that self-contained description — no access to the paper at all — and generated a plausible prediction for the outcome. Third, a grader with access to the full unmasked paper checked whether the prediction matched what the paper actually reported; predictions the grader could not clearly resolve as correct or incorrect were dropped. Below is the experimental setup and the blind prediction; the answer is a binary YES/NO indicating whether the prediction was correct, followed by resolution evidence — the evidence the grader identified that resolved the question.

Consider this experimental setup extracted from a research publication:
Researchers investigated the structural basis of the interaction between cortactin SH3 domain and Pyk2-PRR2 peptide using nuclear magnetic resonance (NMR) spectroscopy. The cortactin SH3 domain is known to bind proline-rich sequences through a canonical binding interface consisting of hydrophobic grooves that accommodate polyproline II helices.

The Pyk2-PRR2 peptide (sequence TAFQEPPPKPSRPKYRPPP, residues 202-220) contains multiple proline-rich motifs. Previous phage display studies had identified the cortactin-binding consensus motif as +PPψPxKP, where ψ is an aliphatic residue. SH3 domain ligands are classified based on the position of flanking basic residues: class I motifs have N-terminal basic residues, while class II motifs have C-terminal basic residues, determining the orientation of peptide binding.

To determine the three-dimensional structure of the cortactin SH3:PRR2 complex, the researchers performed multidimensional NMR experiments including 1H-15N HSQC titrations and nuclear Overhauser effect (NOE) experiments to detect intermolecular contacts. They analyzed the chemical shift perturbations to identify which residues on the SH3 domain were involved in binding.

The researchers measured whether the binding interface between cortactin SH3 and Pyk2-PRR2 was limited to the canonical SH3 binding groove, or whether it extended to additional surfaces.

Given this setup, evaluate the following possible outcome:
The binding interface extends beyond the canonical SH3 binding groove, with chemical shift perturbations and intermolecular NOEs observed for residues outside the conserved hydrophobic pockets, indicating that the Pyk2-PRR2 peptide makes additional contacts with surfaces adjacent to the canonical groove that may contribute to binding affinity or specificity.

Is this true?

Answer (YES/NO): YES